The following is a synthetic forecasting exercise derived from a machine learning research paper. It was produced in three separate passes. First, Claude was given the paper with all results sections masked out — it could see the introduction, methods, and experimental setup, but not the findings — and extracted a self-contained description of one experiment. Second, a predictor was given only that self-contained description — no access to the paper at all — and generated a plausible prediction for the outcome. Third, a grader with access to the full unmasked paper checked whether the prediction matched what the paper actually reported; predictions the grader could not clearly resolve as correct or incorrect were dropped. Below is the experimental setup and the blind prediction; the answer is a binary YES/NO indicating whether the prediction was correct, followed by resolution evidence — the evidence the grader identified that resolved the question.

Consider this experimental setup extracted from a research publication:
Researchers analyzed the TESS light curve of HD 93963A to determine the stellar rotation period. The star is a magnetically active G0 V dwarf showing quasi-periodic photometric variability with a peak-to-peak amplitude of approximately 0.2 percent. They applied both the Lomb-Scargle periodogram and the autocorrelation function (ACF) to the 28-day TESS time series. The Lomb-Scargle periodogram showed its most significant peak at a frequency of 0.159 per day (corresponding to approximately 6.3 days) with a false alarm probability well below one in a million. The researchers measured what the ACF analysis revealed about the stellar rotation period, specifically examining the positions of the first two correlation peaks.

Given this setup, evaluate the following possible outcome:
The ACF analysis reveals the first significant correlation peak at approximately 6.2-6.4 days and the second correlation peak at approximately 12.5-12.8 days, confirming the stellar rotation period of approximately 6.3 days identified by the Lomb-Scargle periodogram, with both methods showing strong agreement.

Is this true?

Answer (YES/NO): NO